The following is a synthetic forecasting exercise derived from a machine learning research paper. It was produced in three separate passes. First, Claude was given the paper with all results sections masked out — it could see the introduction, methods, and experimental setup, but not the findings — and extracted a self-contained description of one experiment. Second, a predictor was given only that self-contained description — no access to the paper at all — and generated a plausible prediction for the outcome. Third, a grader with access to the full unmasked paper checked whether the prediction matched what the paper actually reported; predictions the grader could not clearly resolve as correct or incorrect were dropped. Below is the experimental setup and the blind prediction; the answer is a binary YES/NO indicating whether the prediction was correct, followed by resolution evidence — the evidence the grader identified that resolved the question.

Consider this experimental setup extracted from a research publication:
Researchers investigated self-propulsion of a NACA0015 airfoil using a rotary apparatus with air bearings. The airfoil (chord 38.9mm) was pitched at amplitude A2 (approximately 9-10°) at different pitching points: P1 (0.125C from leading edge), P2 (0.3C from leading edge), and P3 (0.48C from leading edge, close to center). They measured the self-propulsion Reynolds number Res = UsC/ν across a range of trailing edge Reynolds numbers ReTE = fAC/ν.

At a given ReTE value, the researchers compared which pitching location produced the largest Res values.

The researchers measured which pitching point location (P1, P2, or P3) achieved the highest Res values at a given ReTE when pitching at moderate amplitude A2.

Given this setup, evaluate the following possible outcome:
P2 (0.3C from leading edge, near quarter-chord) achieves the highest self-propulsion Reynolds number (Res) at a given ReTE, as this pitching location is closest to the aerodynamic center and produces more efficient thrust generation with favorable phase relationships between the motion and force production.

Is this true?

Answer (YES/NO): NO